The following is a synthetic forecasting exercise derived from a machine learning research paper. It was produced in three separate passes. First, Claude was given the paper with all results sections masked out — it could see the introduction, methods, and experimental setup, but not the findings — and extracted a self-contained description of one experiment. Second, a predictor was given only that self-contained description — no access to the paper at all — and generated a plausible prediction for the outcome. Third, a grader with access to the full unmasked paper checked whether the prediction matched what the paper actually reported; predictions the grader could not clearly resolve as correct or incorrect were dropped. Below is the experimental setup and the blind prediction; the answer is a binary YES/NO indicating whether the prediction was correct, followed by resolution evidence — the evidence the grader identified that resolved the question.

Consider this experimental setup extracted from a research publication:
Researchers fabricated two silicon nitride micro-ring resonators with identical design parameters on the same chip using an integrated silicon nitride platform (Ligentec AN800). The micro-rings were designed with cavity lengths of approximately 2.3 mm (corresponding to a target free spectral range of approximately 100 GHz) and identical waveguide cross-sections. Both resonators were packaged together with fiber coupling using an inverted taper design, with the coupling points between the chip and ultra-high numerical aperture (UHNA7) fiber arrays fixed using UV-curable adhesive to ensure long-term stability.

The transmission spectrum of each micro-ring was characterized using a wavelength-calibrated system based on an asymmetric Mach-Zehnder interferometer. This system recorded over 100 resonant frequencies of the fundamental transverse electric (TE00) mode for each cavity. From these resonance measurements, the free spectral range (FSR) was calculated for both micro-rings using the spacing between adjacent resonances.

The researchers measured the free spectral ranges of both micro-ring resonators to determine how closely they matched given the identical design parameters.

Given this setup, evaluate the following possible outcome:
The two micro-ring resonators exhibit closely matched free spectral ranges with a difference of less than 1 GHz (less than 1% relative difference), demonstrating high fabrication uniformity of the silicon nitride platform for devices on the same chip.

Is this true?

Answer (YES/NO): YES